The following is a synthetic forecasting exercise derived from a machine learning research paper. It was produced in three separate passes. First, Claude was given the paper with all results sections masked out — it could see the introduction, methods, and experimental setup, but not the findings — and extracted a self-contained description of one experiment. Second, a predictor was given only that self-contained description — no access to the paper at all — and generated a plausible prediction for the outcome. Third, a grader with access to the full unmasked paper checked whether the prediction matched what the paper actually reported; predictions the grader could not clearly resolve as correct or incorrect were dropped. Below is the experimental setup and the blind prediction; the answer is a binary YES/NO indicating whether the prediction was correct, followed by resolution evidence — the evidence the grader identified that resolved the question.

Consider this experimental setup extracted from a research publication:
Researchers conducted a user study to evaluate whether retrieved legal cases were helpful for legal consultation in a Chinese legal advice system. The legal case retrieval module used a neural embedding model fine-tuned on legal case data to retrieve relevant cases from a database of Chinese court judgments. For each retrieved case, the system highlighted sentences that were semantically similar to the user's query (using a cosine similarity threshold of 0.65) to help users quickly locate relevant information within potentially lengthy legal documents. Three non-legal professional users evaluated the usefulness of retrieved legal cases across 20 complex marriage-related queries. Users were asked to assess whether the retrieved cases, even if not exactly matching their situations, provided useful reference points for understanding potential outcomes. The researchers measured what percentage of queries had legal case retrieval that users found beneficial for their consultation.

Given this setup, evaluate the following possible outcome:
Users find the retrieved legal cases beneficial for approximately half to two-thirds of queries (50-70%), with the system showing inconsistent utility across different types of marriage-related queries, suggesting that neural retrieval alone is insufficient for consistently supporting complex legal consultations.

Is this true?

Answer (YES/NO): NO